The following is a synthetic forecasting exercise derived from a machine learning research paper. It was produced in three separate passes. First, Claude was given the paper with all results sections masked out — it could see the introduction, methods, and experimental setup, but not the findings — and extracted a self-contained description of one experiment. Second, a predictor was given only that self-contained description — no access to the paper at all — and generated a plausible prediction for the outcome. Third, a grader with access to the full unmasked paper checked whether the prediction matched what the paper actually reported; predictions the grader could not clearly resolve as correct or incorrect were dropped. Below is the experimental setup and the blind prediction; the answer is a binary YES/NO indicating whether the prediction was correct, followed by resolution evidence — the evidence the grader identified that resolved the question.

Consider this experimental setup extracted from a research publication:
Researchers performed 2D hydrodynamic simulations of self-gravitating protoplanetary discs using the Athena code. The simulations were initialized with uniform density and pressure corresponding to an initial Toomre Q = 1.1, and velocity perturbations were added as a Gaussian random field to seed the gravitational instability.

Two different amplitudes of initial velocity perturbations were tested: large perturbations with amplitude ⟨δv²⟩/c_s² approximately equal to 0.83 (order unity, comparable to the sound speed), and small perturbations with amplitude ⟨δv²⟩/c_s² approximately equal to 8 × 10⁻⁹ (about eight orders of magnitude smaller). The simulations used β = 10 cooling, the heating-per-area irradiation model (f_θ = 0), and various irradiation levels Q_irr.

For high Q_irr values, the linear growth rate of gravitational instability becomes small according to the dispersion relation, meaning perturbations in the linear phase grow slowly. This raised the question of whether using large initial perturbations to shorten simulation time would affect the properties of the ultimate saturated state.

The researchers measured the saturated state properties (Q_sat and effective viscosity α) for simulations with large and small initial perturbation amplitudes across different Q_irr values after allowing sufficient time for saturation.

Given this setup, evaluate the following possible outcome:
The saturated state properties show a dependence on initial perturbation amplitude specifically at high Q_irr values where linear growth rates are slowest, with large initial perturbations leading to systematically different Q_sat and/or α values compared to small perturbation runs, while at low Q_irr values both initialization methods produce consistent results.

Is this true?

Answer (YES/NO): NO